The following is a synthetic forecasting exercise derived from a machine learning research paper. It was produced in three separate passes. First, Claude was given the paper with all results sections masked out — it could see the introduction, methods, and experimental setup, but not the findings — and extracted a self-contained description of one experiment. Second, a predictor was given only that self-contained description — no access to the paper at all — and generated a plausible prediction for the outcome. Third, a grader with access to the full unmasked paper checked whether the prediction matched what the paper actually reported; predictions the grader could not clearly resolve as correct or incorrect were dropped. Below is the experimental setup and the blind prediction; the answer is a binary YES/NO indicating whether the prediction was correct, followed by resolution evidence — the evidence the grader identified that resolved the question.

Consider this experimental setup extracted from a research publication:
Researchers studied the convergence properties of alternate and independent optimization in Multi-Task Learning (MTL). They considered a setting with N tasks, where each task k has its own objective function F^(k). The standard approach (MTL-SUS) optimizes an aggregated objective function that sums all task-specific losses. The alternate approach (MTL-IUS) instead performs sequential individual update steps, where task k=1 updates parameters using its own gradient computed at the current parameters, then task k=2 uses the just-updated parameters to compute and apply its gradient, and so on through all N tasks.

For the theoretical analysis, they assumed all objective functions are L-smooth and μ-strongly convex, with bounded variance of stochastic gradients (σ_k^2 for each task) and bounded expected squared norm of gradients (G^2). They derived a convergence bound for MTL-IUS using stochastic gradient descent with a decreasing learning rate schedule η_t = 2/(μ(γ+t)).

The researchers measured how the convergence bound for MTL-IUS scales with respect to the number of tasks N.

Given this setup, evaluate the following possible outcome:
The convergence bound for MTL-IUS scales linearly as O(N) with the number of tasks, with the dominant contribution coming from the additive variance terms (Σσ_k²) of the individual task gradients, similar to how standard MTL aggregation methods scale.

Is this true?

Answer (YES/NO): NO